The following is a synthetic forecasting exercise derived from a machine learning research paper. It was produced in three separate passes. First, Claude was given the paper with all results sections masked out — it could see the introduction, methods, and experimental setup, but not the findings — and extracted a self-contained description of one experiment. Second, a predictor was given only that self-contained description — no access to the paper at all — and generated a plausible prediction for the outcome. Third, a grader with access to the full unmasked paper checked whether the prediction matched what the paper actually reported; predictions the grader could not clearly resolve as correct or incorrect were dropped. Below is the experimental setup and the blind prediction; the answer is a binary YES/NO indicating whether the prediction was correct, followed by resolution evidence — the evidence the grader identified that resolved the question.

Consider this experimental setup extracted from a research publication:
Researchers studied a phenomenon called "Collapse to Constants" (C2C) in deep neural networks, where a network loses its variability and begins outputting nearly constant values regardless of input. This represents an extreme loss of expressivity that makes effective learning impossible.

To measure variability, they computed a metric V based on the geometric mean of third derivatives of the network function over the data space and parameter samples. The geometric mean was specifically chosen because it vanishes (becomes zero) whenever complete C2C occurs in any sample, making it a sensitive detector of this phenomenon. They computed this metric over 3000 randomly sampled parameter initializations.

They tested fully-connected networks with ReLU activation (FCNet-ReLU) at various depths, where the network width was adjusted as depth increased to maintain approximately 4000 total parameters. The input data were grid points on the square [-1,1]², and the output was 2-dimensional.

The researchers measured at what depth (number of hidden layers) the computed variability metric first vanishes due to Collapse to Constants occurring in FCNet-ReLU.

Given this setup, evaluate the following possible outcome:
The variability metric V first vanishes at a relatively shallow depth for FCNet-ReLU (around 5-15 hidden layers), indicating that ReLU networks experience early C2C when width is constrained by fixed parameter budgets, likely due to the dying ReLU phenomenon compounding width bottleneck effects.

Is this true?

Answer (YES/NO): NO